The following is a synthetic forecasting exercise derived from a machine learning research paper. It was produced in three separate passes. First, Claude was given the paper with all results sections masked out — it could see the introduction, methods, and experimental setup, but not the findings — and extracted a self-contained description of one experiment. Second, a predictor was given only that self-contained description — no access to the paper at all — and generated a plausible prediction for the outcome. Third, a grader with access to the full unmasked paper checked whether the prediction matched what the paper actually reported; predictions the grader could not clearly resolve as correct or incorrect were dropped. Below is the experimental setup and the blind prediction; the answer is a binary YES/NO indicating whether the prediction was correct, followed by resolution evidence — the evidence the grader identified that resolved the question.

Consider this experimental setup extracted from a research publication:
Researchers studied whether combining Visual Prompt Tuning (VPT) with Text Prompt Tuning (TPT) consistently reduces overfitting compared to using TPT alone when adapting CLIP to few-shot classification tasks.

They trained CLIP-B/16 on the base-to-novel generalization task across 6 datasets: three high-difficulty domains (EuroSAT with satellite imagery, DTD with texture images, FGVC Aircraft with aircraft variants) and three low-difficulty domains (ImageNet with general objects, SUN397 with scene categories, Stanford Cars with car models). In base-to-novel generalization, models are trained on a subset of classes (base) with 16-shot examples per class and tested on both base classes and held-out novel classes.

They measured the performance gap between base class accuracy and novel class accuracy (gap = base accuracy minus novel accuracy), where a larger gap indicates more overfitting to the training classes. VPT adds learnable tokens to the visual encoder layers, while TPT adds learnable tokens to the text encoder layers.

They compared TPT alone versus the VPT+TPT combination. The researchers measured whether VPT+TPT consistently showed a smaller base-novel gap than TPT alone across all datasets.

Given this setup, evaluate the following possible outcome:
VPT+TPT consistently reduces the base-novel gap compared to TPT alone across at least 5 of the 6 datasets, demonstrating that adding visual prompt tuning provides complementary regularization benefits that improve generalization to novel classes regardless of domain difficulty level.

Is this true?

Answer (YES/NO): NO